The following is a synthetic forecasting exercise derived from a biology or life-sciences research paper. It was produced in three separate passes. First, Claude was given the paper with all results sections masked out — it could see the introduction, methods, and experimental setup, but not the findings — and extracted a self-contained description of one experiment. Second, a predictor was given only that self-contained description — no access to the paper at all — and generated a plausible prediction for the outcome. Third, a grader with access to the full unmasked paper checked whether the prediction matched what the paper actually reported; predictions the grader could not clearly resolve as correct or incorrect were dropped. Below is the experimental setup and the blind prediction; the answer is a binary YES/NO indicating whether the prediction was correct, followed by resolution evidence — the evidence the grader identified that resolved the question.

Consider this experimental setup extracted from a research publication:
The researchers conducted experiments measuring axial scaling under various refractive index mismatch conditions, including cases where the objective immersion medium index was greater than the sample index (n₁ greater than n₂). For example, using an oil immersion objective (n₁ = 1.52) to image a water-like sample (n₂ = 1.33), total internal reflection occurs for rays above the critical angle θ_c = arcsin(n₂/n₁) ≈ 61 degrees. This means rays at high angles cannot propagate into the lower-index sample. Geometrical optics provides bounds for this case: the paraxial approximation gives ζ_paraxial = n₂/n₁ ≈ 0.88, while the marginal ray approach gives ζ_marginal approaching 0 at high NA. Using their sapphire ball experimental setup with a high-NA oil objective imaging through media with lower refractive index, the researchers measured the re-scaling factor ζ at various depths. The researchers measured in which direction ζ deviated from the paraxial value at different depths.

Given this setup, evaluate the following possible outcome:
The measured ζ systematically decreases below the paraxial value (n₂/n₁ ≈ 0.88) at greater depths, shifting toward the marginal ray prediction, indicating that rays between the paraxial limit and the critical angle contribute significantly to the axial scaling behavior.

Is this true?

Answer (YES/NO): NO